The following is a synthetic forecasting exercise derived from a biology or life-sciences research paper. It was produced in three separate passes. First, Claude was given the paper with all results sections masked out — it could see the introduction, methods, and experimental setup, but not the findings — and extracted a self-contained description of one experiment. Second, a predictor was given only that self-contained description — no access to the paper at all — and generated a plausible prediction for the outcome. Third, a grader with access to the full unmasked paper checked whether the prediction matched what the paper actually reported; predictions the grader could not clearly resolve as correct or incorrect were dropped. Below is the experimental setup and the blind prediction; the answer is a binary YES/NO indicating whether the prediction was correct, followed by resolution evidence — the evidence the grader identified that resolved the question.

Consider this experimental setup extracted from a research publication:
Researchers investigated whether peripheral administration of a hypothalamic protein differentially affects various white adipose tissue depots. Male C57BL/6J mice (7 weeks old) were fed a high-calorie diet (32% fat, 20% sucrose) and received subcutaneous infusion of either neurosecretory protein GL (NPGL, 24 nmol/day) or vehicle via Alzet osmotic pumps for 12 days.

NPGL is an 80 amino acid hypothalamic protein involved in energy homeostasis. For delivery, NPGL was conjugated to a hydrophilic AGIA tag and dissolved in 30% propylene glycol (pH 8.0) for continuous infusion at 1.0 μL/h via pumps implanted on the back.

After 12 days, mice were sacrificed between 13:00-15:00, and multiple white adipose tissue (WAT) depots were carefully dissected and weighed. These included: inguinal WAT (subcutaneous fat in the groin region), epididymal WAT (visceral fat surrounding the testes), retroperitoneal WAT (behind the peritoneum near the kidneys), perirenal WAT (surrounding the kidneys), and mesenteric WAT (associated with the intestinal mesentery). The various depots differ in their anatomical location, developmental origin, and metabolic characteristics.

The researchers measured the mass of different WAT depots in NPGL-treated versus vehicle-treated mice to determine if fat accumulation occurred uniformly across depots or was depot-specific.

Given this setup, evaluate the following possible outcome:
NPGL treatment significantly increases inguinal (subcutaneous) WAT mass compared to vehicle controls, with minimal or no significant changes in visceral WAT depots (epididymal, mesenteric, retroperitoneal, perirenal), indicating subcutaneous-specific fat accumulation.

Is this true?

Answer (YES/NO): NO